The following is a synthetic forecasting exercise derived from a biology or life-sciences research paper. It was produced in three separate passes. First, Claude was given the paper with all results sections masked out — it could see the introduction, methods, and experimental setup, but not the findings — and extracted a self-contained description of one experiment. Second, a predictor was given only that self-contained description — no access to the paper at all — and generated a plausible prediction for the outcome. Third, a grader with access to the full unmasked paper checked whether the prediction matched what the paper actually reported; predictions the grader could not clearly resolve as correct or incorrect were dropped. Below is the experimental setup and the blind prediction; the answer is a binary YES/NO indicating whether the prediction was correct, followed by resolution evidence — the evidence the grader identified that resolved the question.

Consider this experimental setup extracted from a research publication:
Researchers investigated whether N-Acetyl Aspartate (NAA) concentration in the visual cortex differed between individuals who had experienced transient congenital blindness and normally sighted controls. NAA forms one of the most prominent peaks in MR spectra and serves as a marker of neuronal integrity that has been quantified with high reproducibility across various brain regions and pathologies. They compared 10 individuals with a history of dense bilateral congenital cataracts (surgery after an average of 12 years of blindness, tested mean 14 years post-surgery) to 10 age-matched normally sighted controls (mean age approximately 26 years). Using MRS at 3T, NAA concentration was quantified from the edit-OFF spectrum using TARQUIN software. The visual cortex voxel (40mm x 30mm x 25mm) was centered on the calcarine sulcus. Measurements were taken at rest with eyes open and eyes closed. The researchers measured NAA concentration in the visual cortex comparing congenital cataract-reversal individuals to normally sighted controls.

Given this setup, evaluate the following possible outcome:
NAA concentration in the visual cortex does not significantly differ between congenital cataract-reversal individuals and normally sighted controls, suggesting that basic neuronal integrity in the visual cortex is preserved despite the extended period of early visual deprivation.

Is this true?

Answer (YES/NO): YES